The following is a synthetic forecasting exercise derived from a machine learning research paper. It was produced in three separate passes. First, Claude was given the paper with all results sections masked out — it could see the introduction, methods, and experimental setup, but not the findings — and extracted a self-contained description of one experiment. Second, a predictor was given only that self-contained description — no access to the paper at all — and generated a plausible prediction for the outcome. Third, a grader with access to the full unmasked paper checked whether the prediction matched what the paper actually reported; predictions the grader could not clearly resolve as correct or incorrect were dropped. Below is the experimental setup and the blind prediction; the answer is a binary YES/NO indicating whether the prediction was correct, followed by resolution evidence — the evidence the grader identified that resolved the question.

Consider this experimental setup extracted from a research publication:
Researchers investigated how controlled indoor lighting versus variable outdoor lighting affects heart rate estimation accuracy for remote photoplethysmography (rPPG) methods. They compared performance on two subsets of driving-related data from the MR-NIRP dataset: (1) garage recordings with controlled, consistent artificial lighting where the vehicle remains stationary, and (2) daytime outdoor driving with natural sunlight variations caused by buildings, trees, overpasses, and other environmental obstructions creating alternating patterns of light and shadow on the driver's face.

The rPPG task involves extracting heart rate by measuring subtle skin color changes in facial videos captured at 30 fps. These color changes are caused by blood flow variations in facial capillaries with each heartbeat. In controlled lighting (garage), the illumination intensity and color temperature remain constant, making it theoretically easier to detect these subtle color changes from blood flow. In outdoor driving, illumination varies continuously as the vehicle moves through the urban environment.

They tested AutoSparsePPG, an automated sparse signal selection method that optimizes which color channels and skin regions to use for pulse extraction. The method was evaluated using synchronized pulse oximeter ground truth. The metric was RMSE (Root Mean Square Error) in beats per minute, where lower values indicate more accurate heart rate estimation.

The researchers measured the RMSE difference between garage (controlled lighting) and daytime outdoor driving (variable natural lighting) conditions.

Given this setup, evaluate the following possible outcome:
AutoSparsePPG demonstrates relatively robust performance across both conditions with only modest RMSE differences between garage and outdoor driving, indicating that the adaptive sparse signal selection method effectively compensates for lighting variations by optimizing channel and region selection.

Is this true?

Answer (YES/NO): NO